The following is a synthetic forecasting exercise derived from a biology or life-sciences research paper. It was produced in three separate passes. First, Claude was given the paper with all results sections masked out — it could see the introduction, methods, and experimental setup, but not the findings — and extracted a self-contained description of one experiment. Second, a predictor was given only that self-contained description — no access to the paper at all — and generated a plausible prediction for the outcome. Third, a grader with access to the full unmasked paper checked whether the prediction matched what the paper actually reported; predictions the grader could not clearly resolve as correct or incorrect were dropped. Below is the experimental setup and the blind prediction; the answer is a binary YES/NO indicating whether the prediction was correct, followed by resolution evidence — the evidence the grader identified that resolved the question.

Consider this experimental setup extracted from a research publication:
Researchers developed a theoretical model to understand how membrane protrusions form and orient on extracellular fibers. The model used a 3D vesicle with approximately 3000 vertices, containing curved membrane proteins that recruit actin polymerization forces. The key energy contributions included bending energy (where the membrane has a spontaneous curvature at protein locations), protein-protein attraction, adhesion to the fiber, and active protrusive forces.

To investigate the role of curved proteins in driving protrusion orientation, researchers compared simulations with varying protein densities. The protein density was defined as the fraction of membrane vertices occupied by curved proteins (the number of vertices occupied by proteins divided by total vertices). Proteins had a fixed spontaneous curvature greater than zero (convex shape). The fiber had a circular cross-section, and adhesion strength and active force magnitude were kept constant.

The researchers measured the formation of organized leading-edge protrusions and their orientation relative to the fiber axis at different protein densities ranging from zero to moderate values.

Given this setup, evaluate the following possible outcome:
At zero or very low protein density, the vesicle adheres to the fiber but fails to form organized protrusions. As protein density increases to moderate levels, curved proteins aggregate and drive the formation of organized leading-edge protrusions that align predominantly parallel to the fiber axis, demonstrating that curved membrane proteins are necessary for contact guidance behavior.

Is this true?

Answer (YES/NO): NO